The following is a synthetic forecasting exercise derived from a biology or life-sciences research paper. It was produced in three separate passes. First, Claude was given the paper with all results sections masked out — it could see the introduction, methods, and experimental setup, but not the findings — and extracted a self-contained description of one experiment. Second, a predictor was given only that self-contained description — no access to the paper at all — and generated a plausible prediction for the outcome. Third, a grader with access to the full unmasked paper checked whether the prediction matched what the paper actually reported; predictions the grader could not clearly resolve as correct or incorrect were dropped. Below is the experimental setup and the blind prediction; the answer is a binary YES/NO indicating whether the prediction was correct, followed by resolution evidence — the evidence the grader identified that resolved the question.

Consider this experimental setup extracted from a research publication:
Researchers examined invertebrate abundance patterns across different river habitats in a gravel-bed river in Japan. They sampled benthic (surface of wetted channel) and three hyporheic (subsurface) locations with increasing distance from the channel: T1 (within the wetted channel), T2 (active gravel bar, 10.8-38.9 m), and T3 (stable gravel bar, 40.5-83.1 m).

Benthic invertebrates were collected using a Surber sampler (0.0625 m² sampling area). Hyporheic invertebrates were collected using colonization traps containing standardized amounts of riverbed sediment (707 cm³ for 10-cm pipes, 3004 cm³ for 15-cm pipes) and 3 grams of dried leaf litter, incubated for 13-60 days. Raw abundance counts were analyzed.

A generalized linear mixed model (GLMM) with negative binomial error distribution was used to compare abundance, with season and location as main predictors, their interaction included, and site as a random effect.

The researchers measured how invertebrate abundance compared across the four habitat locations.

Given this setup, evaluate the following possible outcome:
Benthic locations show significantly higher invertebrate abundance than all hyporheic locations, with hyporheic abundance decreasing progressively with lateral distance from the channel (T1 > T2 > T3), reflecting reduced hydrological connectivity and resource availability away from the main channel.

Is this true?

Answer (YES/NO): NO